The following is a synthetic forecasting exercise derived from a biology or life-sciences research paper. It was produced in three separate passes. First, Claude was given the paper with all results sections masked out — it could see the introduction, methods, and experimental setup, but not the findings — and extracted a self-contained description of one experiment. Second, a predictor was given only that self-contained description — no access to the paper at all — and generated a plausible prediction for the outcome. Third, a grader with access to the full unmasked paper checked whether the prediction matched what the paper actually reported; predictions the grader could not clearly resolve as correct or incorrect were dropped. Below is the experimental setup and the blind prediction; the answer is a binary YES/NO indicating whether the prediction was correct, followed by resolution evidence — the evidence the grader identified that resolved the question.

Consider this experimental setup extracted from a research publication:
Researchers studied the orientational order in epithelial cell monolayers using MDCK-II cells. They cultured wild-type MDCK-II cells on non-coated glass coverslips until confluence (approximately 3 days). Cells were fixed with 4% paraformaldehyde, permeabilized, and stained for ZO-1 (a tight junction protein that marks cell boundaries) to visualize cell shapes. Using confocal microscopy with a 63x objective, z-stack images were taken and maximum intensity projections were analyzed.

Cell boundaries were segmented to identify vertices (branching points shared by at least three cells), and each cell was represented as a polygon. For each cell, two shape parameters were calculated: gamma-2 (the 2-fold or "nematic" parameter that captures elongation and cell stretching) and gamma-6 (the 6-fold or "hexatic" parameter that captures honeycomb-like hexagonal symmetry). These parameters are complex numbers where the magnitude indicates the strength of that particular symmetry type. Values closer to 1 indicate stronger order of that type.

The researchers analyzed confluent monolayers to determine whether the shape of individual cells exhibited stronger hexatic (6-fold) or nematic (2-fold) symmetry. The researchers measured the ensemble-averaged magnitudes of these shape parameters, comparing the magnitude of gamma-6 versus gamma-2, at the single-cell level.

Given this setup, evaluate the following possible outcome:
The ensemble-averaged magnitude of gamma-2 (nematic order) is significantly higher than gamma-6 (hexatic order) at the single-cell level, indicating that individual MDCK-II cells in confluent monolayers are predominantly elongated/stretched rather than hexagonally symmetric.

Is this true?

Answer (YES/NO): NO